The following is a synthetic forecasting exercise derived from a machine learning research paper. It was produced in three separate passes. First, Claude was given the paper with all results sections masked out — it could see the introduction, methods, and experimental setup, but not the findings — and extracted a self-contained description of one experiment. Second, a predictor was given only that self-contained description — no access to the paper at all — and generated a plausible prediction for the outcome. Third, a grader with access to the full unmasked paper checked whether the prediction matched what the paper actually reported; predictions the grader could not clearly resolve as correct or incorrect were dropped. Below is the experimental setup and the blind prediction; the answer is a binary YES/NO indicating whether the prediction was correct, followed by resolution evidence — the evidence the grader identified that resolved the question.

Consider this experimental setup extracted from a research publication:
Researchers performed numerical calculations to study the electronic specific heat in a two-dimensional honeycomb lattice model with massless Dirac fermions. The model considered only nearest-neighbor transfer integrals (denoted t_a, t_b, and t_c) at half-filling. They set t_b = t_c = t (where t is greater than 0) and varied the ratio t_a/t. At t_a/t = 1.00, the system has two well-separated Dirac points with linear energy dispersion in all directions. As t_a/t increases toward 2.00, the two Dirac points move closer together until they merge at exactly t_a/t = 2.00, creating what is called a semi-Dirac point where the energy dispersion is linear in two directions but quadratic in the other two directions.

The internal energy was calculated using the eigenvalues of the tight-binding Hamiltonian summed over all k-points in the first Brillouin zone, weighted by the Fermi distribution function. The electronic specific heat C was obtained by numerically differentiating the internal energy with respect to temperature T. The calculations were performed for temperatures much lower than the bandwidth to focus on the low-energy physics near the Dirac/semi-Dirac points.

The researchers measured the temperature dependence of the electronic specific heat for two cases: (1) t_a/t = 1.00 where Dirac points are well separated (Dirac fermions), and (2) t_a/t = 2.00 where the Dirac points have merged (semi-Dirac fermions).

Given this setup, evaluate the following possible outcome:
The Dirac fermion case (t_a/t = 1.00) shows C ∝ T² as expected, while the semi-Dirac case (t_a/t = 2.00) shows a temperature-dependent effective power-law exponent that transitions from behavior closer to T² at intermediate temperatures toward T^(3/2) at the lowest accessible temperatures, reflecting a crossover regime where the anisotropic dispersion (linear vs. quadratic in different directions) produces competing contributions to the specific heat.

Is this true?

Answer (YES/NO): NO